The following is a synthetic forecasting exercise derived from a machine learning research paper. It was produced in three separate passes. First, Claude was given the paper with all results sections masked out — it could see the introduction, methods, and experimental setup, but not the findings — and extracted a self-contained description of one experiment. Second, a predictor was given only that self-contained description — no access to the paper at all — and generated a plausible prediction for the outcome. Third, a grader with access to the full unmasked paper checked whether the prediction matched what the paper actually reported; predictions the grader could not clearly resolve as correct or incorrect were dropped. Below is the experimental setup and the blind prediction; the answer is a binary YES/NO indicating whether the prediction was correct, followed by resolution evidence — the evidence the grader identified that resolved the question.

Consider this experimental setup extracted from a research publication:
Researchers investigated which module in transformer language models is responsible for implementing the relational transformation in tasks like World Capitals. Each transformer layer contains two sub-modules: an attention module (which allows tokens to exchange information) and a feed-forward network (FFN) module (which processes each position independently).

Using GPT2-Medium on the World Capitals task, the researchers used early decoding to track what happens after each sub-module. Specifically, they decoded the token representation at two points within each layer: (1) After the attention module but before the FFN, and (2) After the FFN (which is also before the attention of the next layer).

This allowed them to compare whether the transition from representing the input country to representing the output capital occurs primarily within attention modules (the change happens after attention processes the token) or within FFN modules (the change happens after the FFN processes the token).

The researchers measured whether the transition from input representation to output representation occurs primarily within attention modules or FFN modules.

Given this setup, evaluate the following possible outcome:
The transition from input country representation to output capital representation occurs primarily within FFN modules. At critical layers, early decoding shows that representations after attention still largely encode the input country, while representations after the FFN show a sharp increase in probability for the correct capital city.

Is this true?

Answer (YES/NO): YES